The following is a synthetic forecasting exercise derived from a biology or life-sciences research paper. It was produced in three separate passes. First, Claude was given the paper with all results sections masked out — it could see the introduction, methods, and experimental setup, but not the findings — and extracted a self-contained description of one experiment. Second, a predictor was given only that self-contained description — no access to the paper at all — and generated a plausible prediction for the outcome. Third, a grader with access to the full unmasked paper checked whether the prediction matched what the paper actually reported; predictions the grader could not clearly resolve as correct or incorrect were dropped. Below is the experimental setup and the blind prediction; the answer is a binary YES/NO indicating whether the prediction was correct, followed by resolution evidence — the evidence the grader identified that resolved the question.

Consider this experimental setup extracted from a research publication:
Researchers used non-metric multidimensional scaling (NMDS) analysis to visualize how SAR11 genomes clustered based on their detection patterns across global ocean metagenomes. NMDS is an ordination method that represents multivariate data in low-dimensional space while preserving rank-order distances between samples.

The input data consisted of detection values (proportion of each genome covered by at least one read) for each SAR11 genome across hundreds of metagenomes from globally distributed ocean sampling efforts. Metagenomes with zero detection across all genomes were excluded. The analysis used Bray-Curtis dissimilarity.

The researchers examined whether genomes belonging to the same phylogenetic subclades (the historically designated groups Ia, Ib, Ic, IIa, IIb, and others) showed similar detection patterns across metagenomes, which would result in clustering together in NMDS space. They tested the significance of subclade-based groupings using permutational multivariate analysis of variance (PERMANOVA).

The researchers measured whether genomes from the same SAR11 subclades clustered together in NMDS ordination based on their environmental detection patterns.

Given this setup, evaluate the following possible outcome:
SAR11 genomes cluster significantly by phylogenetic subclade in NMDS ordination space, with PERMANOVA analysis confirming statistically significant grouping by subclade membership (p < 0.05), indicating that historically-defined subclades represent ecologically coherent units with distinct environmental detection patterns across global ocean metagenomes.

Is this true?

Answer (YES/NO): NO